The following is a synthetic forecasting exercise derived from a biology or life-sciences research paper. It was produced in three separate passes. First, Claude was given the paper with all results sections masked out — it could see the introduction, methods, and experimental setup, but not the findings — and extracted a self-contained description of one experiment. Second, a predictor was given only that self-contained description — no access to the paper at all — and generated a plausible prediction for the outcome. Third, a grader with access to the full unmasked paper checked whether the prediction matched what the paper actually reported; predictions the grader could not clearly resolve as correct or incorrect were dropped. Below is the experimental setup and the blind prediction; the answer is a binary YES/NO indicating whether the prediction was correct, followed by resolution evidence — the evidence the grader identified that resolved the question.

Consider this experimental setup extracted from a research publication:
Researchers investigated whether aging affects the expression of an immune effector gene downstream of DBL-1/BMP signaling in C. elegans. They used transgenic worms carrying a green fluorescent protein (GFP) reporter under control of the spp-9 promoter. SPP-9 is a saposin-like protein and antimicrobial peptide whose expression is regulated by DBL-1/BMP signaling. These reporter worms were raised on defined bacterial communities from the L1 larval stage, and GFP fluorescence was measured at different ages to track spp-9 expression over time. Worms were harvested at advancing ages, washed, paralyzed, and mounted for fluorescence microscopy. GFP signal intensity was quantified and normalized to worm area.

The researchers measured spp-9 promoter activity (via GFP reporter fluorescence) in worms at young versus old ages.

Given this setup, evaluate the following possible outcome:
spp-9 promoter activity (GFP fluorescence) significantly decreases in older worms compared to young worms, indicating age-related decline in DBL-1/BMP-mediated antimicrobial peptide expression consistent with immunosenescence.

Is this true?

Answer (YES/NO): NO